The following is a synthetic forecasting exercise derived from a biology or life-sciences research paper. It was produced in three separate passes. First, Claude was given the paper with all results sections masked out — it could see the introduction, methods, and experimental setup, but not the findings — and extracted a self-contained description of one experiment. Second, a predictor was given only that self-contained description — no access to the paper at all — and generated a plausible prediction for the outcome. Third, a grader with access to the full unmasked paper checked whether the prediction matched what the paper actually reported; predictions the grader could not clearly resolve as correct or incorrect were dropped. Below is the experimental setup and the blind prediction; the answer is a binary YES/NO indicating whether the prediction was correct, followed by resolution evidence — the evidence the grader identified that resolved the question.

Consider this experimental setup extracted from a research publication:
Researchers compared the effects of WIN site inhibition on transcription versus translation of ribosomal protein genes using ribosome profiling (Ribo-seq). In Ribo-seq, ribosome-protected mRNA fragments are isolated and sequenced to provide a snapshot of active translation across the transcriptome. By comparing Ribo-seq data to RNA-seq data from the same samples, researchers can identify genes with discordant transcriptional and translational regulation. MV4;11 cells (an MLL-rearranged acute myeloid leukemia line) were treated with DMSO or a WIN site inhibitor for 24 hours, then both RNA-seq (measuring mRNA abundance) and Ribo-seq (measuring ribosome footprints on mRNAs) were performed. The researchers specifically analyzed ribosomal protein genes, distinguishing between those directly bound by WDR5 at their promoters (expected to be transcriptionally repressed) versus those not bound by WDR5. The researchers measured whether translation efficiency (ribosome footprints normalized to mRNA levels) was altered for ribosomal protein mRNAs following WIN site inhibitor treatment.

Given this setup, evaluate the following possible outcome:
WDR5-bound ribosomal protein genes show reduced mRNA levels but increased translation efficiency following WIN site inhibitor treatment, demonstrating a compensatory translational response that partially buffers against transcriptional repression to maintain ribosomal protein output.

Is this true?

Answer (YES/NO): NO